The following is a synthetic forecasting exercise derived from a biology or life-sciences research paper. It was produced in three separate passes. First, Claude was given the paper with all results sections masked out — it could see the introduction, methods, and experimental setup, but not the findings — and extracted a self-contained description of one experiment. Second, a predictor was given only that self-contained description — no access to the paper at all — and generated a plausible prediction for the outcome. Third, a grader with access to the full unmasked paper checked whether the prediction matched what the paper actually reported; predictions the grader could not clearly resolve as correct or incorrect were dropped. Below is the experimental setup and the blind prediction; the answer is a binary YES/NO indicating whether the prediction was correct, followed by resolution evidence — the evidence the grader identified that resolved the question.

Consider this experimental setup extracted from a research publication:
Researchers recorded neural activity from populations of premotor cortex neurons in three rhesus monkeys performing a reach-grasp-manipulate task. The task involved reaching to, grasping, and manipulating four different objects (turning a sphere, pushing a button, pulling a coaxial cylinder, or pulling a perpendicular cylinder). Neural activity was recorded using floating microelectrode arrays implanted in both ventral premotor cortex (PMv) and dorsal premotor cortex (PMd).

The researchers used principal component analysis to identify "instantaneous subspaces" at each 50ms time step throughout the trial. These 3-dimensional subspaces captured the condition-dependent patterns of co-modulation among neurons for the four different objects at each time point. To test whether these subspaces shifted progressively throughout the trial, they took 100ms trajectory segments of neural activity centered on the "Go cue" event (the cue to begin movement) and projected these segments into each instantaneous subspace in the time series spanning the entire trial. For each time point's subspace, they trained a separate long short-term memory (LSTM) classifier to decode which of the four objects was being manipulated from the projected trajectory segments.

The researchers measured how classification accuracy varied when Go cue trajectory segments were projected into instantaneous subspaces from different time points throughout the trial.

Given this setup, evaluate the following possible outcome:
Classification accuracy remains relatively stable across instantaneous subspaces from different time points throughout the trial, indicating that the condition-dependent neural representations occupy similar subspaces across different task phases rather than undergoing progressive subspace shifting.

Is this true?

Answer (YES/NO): NO